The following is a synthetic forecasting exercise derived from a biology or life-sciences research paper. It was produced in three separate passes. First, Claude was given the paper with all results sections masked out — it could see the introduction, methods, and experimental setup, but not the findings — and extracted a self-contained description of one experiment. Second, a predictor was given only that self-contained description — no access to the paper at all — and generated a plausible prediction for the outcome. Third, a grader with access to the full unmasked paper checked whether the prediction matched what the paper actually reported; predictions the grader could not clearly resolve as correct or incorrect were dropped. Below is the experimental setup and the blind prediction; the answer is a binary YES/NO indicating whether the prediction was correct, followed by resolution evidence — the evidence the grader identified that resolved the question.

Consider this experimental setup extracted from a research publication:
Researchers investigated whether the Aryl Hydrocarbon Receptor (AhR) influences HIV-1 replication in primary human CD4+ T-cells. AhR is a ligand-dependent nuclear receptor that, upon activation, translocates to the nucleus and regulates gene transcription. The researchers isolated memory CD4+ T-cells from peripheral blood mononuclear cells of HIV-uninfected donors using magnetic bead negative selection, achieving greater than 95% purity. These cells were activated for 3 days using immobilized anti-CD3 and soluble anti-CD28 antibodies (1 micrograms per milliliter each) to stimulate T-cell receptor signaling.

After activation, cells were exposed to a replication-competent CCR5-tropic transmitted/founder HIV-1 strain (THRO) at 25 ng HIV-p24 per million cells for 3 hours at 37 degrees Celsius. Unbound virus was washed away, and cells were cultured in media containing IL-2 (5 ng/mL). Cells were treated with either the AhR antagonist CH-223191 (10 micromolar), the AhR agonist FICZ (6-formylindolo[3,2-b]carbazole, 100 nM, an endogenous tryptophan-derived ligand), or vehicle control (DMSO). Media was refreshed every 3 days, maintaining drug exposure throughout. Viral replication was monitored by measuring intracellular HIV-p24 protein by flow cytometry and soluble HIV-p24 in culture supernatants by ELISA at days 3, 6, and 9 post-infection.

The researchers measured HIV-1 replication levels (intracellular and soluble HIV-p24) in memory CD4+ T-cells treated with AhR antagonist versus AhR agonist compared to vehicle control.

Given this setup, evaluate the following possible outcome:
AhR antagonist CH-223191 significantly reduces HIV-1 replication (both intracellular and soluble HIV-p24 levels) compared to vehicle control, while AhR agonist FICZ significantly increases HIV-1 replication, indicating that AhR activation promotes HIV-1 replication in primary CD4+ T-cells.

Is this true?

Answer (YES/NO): NO